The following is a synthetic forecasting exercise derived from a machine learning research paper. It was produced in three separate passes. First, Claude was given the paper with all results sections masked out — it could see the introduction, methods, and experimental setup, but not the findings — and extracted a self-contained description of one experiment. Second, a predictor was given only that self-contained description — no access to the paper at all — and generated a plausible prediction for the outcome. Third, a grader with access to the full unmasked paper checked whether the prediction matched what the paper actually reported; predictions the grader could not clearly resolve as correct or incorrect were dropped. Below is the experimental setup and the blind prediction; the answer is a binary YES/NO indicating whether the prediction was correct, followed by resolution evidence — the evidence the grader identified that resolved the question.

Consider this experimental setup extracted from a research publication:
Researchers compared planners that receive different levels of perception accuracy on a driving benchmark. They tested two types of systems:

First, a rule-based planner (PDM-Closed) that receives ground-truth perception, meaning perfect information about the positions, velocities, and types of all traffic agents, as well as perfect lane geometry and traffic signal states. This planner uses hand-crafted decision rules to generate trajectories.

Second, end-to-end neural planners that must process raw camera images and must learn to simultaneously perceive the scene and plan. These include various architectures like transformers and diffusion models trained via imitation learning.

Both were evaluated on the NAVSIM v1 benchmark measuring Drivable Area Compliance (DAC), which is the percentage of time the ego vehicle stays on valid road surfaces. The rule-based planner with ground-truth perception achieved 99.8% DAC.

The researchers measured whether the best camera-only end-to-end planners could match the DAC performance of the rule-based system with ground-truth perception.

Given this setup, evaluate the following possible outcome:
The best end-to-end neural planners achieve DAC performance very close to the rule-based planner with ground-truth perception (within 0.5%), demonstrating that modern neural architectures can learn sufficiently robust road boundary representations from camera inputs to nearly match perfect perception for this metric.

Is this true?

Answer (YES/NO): NO